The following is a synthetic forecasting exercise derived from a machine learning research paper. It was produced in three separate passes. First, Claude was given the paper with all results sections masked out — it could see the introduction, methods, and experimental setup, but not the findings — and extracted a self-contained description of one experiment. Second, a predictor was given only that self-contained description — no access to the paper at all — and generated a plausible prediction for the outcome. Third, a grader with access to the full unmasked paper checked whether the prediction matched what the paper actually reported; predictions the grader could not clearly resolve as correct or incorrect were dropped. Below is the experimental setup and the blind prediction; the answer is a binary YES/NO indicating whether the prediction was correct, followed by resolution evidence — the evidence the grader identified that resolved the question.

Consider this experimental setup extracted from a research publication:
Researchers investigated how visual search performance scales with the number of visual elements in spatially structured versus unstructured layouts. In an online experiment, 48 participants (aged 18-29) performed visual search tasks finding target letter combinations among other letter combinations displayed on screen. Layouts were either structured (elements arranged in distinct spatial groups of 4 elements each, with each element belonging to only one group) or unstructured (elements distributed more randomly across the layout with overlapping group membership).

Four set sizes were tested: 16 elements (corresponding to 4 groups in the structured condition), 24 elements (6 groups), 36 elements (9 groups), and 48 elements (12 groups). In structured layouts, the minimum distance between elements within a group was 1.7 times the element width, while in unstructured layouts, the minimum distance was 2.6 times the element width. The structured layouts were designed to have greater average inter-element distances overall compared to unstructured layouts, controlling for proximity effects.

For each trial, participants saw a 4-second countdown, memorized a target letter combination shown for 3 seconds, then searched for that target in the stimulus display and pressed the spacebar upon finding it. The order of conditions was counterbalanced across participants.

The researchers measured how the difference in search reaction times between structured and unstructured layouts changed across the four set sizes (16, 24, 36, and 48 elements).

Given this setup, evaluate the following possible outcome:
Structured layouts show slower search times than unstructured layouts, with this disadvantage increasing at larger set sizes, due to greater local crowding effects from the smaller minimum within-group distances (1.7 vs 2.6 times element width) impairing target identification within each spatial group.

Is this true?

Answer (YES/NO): NO